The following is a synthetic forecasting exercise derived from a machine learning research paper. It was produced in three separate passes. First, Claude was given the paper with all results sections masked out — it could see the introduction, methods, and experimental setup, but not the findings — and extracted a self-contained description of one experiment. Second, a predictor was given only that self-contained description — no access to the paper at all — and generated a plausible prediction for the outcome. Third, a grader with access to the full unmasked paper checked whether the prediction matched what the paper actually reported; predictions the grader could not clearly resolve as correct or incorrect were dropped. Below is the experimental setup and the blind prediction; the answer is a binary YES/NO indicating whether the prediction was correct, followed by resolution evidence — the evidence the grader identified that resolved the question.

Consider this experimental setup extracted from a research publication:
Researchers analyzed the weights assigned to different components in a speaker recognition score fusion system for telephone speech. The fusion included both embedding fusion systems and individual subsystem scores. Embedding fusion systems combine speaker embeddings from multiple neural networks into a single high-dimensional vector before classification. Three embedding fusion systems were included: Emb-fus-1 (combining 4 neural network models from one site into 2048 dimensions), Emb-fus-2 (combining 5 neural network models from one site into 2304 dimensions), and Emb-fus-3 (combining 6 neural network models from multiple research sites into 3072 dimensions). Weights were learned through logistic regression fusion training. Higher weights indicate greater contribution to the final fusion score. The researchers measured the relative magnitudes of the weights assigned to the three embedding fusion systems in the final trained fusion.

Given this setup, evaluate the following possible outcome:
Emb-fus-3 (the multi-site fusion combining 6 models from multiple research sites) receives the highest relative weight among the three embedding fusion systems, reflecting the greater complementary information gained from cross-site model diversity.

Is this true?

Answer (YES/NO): YES